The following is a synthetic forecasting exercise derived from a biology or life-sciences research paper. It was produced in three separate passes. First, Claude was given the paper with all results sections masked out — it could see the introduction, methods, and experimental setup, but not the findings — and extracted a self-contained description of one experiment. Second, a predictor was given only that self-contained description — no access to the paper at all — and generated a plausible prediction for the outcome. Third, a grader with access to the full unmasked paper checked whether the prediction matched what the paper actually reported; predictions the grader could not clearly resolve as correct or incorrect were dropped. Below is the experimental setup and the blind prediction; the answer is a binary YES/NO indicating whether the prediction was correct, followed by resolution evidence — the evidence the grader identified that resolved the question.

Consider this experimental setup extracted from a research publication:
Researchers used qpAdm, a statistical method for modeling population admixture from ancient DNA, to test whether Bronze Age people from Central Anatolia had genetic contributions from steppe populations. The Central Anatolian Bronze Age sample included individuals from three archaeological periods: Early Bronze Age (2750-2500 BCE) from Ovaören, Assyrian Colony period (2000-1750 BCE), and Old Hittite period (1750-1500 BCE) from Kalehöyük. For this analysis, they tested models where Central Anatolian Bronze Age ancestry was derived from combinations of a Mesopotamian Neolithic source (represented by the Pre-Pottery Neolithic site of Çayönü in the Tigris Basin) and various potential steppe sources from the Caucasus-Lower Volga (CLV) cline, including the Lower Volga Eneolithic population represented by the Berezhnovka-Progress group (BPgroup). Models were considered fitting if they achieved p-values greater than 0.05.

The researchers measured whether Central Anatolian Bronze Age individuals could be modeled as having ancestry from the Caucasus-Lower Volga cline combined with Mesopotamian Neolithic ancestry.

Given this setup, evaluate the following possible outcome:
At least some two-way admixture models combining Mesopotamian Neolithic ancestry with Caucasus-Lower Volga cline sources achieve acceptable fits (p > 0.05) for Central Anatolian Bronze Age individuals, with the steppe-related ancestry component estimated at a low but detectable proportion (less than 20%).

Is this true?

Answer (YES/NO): YES